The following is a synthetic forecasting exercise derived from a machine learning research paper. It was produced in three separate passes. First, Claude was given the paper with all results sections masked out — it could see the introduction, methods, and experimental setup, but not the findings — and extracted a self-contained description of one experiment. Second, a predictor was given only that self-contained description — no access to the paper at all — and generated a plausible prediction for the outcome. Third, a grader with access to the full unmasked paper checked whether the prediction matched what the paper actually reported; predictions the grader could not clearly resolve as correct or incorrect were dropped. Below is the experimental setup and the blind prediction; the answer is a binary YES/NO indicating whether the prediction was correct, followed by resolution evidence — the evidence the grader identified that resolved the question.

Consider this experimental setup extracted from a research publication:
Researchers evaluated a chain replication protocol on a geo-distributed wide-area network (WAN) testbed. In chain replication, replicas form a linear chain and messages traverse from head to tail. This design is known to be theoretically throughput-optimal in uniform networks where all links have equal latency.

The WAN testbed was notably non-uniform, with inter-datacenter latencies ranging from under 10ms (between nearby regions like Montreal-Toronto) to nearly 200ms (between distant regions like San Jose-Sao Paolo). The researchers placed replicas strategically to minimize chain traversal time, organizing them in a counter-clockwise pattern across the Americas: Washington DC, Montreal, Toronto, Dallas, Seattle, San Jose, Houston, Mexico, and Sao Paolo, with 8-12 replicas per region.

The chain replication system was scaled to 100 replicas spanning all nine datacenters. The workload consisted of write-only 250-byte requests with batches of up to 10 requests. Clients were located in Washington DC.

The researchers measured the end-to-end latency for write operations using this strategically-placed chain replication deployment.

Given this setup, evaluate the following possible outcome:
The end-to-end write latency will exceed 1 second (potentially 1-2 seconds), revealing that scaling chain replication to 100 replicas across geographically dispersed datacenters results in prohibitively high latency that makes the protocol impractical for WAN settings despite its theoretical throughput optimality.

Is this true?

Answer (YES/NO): NO